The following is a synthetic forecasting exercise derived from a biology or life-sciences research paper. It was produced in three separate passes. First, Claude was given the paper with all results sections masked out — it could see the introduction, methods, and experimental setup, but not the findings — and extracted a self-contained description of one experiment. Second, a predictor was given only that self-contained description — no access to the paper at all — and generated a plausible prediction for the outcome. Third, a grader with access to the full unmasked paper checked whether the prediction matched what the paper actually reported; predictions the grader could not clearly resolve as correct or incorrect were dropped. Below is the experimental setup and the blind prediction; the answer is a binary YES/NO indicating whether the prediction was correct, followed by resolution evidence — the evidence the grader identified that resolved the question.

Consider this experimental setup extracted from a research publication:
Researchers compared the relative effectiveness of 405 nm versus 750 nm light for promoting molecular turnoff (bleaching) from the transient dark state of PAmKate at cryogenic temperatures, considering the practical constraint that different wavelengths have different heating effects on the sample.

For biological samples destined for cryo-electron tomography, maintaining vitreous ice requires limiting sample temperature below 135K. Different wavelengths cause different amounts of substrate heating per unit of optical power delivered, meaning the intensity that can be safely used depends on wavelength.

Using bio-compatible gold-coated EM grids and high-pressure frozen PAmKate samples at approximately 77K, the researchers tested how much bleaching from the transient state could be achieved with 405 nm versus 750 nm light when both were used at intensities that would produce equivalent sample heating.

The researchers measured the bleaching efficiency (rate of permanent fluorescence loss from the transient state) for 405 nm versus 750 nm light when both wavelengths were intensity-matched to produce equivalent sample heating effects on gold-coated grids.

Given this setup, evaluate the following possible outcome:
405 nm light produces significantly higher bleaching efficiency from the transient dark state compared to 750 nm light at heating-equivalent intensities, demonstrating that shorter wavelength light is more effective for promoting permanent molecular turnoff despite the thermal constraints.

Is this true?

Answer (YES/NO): NO